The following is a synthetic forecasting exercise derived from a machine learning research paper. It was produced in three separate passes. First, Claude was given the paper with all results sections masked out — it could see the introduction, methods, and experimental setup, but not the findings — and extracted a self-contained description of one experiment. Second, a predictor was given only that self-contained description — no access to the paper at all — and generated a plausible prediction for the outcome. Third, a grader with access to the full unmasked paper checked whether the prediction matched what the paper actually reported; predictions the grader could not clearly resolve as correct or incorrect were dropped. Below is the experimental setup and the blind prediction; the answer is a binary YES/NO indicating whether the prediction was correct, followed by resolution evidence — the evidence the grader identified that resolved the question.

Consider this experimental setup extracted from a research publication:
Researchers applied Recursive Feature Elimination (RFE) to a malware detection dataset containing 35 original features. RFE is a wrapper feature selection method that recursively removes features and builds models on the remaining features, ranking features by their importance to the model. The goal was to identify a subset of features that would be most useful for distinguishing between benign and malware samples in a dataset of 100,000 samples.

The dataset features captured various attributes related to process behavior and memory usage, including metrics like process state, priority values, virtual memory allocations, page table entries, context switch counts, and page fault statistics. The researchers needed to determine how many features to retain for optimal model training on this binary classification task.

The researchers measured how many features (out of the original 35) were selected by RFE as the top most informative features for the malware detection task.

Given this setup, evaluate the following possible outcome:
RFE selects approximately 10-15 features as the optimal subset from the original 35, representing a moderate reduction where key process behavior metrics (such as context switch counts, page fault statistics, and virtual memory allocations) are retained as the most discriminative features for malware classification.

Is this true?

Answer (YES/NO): NO